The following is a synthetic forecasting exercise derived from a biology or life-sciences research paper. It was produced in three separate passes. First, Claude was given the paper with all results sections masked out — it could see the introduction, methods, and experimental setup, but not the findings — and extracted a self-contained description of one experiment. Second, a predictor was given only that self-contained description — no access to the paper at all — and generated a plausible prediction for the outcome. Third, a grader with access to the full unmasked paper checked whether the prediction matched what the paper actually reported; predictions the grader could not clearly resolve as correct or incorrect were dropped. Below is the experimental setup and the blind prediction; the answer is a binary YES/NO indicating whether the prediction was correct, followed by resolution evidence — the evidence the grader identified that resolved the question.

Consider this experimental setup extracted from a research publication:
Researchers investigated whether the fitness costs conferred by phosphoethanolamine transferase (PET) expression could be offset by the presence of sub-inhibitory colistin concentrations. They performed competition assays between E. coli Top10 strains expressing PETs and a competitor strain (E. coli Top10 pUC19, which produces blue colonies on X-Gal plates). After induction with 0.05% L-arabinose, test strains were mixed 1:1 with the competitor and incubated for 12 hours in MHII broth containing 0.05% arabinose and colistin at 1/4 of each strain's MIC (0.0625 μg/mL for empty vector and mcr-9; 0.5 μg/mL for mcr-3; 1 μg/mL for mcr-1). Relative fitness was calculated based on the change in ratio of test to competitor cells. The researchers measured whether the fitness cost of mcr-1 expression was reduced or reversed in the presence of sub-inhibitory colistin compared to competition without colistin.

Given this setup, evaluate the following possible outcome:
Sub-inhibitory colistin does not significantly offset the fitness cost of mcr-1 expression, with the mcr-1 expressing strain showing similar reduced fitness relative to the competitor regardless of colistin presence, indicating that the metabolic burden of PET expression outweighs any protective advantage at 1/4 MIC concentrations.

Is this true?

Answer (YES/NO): NO